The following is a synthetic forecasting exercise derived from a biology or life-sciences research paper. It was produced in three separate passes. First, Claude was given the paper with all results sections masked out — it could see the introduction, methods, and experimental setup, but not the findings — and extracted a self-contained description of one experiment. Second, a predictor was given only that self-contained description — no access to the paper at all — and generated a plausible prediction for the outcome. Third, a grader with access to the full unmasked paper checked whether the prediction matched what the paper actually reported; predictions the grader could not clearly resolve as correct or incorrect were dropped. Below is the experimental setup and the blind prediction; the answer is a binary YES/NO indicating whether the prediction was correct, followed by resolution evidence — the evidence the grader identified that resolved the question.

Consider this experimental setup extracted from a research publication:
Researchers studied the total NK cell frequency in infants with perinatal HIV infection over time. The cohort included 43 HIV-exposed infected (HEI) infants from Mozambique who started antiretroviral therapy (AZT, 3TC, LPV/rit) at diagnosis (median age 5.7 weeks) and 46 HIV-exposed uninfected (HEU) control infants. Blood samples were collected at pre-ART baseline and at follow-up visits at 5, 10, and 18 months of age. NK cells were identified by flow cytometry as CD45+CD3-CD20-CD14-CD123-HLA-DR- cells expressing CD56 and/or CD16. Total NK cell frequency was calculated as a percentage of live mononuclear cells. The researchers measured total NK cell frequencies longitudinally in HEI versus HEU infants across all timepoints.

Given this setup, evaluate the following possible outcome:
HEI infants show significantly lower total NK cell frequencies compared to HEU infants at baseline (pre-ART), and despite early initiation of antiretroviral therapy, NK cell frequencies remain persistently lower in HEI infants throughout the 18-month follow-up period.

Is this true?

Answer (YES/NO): NO